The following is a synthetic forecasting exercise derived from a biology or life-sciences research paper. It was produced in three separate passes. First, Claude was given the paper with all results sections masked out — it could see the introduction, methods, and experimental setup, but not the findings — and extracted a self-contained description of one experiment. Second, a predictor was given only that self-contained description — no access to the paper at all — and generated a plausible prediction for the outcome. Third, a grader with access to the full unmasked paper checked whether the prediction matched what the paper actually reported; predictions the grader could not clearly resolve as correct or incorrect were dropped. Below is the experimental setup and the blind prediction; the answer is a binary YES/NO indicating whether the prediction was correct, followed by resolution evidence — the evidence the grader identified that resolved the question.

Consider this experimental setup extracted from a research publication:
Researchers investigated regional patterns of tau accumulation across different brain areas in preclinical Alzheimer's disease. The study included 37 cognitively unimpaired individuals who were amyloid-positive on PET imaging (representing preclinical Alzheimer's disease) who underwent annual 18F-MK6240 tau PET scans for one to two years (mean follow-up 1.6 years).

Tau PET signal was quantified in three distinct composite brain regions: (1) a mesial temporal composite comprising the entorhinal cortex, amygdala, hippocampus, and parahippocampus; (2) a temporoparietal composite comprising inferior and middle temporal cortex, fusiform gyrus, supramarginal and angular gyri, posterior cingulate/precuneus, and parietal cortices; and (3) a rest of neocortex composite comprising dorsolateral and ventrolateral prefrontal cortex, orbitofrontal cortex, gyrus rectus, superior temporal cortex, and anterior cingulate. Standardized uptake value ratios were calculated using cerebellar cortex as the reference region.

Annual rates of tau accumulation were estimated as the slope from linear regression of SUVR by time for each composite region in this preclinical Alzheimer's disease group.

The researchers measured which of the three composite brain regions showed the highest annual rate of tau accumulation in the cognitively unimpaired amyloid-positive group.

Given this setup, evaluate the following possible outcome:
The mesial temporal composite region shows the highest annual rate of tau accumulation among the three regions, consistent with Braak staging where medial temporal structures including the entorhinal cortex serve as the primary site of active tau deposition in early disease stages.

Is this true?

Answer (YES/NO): YES